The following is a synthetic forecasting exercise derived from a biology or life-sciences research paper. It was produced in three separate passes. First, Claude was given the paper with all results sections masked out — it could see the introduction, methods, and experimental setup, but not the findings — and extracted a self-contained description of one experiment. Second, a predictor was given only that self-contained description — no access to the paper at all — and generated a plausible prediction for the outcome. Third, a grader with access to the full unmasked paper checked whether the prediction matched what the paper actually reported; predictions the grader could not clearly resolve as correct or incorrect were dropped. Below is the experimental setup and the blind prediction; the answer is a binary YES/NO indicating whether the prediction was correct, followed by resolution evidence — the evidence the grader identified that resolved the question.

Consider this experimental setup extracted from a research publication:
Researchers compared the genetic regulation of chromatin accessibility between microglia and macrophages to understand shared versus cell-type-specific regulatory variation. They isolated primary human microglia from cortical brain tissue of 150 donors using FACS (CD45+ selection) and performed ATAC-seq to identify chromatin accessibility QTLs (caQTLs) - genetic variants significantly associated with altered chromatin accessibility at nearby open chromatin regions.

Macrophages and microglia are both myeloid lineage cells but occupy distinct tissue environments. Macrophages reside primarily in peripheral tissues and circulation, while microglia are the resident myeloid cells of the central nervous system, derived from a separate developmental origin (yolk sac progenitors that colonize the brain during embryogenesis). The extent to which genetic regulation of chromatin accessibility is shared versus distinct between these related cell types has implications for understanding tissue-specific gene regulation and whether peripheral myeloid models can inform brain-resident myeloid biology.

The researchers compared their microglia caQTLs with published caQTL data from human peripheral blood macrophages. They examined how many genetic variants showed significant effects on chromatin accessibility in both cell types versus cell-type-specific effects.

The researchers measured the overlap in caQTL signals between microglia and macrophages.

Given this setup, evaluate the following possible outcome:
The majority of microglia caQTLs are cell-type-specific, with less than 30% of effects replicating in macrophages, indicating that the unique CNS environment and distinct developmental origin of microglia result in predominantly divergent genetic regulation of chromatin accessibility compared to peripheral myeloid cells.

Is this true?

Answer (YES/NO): NO